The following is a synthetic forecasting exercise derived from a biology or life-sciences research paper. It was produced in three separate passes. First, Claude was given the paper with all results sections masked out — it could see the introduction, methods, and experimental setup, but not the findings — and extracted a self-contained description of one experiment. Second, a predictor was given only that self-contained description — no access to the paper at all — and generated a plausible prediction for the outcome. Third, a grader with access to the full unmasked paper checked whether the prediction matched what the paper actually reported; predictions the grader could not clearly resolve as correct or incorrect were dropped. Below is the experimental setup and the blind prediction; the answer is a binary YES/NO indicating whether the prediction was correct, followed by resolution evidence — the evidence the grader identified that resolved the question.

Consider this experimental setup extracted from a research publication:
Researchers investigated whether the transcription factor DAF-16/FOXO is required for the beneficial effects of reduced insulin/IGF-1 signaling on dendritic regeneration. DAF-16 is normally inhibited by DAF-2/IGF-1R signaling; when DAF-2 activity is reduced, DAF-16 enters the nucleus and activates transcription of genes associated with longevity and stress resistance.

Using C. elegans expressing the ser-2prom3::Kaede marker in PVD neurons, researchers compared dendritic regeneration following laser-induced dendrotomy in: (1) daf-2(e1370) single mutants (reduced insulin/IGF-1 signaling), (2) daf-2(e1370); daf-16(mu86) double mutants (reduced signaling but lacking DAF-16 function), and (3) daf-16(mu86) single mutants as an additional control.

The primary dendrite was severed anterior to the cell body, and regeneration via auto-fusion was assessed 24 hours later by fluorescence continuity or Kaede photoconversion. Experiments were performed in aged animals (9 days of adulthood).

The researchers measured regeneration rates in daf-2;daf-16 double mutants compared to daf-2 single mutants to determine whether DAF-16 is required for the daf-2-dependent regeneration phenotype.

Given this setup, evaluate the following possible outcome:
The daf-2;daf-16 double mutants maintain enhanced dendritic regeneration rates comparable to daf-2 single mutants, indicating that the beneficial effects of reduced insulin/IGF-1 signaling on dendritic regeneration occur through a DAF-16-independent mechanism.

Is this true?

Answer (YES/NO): NO